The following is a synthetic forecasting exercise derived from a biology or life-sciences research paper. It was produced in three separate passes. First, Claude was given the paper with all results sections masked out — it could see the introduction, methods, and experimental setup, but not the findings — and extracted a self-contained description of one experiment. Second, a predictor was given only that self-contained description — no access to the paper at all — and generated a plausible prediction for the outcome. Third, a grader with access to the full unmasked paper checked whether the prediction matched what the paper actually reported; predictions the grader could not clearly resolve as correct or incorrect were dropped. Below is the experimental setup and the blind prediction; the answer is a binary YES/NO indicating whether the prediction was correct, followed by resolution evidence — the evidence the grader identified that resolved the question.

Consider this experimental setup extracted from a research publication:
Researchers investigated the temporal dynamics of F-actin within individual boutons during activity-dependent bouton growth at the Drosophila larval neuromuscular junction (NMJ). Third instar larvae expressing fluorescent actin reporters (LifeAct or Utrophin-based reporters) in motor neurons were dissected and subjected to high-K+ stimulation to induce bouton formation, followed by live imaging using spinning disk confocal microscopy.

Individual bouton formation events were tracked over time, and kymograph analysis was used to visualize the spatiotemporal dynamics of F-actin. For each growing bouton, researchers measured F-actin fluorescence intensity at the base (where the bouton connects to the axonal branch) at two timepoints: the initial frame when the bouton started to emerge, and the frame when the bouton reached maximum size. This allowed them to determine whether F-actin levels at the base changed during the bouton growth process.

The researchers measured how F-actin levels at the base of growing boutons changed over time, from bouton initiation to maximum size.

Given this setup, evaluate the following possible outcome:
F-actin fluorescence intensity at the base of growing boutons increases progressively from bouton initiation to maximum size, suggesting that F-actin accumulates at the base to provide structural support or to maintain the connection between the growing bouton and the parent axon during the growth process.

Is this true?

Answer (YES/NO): NO